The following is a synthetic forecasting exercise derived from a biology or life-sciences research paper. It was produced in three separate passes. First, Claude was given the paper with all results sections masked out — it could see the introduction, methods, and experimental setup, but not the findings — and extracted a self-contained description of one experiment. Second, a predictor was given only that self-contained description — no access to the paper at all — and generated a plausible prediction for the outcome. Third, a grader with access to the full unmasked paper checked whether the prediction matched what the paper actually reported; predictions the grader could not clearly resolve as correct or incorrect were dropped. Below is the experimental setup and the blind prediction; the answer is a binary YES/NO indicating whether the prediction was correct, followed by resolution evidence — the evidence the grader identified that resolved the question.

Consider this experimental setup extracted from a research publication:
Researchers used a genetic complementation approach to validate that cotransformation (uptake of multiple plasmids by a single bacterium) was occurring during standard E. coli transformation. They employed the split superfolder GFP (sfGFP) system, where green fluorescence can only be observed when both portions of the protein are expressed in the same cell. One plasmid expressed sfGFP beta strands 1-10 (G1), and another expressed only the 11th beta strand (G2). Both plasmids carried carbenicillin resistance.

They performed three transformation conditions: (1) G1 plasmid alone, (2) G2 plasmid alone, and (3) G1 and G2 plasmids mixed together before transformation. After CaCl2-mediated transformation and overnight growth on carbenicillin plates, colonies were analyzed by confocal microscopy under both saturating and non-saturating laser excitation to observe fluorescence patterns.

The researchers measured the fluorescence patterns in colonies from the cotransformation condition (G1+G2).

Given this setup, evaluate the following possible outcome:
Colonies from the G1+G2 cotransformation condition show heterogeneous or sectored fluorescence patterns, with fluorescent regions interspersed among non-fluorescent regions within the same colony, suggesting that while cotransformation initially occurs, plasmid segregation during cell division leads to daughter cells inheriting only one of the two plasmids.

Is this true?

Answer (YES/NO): YES